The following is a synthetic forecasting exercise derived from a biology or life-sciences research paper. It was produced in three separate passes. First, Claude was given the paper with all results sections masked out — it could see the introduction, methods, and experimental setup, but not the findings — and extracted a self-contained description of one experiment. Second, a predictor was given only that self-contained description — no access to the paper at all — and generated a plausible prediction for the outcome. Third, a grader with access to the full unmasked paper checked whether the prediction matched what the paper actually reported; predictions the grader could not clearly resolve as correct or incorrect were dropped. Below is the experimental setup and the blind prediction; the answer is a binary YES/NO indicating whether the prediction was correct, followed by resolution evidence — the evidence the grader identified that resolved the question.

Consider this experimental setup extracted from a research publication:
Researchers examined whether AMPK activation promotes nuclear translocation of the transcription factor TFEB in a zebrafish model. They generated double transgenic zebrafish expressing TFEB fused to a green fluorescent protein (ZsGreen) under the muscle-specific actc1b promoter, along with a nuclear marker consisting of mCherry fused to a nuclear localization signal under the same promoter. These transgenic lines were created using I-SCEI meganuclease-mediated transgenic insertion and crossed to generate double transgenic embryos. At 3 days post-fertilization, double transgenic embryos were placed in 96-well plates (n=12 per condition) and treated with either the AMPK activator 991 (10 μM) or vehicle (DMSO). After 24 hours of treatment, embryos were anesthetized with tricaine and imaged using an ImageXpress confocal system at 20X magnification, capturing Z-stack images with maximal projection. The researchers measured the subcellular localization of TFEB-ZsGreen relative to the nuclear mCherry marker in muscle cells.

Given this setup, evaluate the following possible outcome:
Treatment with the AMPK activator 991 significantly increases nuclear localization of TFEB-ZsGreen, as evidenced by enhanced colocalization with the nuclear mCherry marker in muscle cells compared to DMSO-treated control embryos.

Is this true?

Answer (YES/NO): YES